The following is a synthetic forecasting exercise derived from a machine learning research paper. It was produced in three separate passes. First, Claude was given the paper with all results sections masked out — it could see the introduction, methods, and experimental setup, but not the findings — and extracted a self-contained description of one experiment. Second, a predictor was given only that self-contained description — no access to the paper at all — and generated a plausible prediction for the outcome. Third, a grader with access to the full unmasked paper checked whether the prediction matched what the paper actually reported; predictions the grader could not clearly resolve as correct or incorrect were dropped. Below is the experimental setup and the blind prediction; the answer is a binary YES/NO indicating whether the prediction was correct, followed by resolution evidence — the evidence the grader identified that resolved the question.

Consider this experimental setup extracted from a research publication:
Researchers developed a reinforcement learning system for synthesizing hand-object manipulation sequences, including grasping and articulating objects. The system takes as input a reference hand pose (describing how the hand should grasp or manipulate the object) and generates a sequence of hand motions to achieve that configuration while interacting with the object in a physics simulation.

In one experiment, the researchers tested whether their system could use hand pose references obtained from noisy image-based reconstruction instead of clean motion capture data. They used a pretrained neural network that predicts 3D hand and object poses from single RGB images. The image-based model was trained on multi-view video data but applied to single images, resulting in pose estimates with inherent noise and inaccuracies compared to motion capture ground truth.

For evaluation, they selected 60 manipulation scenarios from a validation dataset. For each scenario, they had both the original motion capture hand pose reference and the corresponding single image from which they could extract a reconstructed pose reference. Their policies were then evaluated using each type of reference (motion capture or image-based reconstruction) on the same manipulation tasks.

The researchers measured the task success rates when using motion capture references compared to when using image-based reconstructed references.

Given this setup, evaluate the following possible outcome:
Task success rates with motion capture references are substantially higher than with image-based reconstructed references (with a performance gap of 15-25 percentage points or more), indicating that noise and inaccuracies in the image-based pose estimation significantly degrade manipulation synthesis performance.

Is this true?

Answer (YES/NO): NO